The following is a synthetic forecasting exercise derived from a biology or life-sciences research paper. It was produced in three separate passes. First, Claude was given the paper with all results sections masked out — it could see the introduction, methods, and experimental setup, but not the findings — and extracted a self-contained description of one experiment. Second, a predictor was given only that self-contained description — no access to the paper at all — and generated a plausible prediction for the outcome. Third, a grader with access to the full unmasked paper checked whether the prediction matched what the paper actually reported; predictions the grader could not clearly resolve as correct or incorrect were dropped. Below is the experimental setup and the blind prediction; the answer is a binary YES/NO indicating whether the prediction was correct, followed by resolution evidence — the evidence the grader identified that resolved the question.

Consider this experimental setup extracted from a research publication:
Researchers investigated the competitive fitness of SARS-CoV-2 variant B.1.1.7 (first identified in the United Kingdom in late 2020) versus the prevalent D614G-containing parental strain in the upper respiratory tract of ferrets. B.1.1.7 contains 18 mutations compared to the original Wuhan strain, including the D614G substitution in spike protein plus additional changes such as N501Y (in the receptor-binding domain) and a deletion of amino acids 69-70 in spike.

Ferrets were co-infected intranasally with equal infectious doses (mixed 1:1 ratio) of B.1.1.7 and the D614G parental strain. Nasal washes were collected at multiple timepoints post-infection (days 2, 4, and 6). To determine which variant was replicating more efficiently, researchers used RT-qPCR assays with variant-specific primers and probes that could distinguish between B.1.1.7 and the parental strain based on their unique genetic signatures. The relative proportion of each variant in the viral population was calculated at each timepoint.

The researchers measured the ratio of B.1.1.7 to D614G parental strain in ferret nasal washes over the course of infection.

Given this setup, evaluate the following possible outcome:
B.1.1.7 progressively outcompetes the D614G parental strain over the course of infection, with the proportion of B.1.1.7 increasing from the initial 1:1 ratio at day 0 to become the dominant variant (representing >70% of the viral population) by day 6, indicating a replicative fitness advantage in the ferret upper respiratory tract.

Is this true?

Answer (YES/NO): YES